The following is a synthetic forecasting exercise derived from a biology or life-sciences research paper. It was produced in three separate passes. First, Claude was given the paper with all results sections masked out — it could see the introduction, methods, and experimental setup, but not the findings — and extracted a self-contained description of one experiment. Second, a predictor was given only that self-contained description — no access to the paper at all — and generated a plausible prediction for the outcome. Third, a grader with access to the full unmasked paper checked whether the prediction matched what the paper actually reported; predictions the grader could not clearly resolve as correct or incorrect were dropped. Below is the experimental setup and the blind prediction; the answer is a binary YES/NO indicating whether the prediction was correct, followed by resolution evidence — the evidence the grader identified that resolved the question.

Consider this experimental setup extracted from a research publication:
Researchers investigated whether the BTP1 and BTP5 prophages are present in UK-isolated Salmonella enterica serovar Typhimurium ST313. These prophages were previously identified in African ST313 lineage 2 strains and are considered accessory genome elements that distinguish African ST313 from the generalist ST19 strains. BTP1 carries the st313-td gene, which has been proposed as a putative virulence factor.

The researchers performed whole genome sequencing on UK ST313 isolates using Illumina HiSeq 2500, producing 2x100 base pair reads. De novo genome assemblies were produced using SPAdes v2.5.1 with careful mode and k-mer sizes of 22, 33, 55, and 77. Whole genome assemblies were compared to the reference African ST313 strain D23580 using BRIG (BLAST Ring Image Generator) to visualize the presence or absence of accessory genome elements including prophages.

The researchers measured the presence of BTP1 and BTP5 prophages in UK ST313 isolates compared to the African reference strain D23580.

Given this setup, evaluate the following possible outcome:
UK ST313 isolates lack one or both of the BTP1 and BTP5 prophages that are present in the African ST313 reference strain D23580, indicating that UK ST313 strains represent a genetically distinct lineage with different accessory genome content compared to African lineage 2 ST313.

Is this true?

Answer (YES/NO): YES